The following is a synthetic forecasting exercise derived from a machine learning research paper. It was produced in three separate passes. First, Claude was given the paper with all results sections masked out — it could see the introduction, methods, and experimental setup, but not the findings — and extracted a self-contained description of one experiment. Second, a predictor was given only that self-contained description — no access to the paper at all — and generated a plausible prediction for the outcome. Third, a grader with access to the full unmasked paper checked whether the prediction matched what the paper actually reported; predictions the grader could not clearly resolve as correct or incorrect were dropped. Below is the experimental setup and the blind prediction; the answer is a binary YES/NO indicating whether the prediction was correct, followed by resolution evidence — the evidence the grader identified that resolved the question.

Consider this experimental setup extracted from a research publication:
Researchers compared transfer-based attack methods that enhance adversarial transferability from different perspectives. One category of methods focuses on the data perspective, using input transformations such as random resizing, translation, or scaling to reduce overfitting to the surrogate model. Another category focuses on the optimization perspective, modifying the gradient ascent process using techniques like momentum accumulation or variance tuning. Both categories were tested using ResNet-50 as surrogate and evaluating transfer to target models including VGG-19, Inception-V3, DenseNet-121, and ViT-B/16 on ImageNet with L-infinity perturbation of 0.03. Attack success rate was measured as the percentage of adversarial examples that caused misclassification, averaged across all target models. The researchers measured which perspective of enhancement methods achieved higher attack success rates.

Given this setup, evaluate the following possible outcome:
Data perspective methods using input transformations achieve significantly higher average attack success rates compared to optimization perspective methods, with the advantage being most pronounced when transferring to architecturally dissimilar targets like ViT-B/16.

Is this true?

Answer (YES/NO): NO